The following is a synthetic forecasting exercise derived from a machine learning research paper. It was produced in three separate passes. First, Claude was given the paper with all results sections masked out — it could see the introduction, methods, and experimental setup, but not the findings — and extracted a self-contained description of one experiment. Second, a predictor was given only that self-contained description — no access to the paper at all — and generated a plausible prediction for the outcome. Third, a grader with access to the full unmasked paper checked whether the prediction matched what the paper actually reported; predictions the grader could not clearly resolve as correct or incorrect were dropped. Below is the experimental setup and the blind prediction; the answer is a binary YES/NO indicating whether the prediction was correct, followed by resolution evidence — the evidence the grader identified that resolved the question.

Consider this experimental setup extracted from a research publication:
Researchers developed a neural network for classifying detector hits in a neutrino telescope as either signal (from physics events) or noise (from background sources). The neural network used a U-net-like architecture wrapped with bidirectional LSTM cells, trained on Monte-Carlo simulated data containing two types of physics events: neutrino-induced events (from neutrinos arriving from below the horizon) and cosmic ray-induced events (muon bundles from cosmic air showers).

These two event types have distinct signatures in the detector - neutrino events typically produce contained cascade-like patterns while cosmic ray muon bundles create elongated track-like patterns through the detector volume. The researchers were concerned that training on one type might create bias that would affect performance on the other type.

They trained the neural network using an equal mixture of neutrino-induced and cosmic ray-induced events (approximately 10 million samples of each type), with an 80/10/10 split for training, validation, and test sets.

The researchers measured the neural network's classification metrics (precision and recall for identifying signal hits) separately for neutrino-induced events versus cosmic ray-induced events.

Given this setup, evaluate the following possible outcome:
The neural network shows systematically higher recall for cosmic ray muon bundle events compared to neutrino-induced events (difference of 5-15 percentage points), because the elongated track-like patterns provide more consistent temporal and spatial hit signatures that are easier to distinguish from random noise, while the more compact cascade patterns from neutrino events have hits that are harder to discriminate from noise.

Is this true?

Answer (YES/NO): NO